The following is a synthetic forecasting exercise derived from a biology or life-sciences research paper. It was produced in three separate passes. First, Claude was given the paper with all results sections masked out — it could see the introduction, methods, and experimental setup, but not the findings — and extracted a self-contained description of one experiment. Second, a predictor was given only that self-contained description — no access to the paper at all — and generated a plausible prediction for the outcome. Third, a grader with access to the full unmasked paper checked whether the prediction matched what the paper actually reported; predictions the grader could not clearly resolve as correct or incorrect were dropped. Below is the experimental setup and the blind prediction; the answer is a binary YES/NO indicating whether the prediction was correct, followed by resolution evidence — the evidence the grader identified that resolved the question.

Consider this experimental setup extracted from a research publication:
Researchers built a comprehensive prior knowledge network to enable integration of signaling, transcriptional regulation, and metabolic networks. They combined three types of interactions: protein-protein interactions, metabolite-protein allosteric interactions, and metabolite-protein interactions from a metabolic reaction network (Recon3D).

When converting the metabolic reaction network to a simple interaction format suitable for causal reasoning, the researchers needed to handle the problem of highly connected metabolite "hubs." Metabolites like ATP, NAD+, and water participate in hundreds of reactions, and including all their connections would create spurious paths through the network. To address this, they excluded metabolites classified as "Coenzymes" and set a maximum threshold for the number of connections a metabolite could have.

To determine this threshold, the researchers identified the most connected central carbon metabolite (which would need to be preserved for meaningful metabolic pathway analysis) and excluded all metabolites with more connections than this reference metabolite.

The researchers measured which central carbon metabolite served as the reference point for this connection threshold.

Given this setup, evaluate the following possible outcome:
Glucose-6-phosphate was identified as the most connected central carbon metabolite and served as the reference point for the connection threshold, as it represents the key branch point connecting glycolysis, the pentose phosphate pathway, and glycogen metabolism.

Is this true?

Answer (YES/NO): NO